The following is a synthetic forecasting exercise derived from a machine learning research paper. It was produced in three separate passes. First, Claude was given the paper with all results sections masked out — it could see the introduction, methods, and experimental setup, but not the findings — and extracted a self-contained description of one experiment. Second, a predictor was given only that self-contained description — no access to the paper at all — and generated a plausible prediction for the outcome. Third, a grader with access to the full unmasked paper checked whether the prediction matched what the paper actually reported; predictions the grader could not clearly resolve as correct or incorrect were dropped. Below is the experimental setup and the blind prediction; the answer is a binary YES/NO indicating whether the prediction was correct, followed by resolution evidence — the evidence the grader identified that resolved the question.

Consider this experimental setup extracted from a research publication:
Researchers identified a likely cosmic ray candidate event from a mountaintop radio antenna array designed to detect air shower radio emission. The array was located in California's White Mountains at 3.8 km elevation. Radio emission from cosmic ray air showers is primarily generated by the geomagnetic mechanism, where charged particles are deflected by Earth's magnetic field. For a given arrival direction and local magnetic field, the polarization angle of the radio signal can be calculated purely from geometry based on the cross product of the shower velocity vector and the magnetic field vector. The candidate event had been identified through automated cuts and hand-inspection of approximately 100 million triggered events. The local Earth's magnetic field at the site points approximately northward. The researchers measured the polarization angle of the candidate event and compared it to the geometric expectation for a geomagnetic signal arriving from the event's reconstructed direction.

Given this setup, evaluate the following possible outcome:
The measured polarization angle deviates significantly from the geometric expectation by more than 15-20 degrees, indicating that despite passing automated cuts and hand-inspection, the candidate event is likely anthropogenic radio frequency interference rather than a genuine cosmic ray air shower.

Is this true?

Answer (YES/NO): NO